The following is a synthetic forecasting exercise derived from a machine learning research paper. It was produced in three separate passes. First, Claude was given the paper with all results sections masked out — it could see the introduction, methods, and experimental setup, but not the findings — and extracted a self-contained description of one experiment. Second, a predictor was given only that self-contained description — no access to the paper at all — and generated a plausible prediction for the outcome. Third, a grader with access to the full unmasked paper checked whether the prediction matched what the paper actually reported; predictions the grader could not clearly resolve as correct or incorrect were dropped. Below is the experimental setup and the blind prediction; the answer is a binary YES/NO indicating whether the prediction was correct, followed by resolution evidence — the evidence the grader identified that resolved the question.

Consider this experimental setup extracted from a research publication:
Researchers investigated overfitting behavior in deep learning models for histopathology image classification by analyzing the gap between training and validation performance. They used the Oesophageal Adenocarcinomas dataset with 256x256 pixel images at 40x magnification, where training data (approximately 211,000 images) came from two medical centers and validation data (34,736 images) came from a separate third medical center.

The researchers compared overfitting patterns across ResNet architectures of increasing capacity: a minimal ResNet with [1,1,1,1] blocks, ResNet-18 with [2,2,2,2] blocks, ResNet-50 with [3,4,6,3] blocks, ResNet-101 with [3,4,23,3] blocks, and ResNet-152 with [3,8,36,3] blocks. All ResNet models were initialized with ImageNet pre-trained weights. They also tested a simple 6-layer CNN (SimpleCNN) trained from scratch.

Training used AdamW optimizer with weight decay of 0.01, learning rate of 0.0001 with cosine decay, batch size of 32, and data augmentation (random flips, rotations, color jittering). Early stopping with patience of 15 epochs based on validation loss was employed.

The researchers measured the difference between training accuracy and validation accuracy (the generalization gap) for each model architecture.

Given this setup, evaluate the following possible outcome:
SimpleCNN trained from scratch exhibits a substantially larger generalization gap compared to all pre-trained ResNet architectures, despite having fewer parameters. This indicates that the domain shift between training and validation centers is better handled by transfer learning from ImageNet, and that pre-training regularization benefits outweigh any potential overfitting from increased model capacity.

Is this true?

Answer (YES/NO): NO